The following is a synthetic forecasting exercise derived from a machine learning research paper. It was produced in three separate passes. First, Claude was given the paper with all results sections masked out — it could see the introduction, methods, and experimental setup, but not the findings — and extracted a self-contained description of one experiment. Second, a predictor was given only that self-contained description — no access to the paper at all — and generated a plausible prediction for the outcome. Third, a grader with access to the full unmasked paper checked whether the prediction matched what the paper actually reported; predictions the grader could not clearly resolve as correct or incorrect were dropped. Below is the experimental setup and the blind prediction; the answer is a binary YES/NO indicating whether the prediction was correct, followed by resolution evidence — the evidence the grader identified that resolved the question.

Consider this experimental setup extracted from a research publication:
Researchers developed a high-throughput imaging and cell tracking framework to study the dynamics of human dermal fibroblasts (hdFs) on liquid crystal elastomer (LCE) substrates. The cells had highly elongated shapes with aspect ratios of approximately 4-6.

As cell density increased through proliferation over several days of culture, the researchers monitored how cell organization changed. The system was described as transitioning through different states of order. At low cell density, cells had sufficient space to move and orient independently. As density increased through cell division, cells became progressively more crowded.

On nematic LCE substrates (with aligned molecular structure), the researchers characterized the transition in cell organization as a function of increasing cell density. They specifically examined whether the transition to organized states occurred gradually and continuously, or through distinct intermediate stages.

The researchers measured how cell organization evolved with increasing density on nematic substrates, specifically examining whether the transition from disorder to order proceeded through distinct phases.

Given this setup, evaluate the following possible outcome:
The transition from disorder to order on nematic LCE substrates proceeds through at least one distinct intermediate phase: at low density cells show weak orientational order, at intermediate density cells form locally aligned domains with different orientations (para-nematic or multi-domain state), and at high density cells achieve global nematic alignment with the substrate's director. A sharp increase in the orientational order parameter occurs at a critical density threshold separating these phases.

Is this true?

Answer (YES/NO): YES